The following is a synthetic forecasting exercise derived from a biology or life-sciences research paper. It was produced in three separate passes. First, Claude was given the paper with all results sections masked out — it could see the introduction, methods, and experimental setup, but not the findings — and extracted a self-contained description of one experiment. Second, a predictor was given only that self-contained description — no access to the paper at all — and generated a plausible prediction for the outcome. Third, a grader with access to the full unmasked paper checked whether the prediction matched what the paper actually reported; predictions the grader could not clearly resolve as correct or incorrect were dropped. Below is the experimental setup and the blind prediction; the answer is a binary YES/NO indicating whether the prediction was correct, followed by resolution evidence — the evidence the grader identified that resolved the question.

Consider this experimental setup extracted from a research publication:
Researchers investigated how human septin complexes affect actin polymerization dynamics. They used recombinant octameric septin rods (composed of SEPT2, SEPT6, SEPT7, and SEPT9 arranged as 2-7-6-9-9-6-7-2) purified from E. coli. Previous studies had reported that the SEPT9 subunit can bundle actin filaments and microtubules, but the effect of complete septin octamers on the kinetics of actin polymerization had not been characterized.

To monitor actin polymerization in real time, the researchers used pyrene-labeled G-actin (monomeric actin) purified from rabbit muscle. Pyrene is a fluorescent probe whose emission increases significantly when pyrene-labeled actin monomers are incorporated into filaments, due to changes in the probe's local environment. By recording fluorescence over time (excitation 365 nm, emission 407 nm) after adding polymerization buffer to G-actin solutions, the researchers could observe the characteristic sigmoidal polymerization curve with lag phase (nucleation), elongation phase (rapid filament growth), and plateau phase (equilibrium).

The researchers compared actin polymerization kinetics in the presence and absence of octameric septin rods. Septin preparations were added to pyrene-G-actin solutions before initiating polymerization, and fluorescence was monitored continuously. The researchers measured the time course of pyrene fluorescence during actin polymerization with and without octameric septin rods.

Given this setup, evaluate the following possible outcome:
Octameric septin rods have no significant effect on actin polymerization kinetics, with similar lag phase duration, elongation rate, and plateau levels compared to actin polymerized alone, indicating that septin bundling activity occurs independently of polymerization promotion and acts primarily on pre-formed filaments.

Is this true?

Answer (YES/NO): NO